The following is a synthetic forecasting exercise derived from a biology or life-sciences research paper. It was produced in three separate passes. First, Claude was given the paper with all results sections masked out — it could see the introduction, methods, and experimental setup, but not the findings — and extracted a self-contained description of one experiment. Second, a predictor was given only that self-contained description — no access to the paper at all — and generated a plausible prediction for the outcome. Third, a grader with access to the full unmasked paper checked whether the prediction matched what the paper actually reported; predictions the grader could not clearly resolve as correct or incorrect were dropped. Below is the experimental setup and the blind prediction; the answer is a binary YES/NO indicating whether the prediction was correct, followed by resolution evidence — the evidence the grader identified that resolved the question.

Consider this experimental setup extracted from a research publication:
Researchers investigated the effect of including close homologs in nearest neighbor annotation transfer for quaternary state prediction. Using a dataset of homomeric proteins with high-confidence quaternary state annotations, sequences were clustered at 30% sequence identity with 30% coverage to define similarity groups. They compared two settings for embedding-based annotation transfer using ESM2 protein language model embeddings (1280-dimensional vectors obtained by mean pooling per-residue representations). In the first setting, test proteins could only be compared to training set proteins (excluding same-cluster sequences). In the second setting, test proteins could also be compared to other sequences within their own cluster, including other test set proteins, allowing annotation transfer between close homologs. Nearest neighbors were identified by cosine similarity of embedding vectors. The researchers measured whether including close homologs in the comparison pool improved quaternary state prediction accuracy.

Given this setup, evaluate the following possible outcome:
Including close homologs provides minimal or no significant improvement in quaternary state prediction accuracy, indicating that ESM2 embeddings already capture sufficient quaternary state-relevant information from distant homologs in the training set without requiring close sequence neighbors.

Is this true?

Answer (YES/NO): NO